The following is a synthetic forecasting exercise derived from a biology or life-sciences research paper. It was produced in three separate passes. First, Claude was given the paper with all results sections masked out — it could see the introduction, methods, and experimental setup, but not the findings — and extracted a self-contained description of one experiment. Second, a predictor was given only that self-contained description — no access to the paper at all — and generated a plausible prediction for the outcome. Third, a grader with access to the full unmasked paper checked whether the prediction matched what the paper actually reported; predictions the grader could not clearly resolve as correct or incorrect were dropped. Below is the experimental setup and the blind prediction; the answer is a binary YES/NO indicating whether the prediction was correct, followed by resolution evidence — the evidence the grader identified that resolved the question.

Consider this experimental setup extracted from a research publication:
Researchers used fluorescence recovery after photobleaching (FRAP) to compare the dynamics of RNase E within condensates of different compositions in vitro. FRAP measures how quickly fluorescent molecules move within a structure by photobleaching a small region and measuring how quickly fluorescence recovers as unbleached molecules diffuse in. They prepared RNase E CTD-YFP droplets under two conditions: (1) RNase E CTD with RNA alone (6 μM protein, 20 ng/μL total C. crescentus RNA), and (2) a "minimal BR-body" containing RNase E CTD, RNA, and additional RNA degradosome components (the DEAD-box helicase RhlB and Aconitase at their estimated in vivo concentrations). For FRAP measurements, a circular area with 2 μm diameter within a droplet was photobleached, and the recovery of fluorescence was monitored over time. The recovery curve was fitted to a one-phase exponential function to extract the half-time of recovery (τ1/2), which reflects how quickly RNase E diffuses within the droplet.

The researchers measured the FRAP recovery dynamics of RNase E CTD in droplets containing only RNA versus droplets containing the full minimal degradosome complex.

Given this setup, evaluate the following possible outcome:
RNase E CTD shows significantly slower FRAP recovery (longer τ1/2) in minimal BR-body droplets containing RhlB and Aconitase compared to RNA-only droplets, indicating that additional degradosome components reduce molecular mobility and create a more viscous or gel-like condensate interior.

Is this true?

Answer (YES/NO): NO